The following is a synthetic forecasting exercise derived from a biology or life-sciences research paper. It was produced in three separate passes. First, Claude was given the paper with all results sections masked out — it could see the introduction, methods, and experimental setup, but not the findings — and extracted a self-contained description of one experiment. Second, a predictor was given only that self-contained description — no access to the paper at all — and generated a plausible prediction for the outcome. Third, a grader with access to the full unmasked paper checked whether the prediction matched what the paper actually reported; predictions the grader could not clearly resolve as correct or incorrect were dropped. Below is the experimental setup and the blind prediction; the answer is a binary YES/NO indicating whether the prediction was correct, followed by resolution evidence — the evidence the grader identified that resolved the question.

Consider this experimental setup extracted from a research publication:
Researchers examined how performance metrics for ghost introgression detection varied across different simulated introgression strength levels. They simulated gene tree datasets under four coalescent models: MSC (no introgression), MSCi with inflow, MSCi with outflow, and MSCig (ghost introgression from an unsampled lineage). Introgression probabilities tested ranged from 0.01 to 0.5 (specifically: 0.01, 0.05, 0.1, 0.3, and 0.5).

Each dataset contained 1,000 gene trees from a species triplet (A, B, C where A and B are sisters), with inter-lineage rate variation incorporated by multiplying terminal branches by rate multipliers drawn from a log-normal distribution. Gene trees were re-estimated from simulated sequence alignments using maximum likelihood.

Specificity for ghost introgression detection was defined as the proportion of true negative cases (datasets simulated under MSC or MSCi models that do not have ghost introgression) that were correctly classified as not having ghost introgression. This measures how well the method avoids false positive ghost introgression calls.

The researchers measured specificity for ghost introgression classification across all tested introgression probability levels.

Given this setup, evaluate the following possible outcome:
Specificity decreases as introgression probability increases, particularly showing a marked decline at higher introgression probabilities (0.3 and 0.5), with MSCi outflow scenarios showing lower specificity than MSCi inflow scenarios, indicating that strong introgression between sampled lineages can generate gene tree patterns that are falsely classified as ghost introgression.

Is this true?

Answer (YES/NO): NO